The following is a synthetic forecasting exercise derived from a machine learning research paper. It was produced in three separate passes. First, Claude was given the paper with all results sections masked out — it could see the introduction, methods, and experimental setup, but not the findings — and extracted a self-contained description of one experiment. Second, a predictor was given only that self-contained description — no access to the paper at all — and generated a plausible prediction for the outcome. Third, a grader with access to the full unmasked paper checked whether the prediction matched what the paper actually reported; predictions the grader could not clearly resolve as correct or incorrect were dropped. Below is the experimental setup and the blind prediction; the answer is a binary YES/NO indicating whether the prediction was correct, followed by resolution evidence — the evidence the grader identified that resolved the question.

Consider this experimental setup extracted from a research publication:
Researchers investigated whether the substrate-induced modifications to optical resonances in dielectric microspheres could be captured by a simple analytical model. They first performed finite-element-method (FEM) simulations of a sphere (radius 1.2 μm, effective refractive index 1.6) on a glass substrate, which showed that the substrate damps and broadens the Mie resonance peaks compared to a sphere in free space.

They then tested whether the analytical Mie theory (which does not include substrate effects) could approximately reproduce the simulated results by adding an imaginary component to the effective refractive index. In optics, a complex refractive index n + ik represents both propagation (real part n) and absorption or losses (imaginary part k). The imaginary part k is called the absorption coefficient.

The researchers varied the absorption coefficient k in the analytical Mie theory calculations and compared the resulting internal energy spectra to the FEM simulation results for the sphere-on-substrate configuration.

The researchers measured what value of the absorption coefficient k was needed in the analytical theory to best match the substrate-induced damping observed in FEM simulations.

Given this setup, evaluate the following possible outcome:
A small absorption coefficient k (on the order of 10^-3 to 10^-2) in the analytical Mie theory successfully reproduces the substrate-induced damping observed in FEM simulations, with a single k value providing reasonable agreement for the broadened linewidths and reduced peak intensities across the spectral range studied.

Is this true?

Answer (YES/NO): YES